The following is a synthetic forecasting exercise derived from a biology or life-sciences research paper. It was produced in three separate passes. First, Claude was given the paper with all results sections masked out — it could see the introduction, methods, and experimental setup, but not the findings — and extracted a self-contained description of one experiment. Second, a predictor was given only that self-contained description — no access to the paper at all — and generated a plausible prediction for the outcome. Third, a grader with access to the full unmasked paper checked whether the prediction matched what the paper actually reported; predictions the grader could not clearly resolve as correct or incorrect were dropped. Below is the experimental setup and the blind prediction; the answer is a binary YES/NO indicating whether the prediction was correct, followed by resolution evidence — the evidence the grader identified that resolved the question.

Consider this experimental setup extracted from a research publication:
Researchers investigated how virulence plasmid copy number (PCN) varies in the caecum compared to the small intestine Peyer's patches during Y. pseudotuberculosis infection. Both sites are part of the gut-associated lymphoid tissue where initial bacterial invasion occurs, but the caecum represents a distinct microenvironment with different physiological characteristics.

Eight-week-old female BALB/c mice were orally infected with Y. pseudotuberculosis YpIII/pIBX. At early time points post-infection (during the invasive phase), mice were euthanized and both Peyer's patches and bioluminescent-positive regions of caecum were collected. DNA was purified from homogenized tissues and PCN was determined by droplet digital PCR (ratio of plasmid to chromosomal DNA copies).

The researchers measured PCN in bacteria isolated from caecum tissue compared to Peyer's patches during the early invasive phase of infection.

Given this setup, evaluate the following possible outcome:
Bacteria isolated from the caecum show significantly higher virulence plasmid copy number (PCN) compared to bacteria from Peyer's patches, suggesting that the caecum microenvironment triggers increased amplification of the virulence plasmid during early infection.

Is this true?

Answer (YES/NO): NO